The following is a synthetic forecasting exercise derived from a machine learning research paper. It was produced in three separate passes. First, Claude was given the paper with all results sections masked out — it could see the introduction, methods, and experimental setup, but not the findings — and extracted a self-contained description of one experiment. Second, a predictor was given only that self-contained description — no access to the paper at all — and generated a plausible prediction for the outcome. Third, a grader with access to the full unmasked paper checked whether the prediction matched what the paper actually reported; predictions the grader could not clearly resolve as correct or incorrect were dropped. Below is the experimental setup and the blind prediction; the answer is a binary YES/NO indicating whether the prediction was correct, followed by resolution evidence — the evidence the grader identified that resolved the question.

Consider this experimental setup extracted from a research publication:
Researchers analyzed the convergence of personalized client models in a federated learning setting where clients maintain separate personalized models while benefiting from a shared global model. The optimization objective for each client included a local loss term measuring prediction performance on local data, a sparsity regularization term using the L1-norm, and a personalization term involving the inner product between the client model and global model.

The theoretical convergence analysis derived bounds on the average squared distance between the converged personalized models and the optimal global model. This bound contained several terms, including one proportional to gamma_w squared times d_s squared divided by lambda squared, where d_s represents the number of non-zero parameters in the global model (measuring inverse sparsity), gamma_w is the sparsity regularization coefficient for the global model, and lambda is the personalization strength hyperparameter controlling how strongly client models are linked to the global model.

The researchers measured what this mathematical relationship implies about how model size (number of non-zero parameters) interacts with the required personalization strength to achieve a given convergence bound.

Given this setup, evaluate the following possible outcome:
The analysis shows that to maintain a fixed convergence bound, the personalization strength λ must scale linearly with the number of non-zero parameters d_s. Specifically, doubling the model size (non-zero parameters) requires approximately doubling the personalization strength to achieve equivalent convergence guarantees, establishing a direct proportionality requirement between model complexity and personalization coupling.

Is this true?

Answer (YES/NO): YES